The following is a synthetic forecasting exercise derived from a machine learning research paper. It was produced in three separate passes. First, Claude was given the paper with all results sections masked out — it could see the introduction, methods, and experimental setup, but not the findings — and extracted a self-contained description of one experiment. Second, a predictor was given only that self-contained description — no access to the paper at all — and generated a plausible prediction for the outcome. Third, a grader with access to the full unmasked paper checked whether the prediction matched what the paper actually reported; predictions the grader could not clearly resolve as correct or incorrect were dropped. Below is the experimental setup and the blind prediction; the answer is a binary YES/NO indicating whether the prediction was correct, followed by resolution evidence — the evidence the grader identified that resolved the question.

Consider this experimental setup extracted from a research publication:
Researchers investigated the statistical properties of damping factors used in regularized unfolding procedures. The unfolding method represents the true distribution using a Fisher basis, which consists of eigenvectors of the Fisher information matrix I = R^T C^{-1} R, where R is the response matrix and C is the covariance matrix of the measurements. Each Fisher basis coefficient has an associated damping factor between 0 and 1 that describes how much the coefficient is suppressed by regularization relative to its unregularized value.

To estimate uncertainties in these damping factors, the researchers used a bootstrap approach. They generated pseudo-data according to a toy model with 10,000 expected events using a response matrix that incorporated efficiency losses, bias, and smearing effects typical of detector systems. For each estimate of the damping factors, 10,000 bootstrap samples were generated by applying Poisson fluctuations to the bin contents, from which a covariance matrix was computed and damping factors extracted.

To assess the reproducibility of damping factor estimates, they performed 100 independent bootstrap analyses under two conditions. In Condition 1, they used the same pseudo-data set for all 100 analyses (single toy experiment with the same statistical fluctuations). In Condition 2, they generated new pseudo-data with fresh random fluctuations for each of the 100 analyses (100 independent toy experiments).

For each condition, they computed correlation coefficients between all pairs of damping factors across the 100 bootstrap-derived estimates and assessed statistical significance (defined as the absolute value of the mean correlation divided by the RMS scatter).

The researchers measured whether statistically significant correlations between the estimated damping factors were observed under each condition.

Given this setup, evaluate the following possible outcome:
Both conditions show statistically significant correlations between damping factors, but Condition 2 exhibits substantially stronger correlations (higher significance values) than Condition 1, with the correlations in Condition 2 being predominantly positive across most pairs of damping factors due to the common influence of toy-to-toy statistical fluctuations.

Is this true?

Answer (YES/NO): NO